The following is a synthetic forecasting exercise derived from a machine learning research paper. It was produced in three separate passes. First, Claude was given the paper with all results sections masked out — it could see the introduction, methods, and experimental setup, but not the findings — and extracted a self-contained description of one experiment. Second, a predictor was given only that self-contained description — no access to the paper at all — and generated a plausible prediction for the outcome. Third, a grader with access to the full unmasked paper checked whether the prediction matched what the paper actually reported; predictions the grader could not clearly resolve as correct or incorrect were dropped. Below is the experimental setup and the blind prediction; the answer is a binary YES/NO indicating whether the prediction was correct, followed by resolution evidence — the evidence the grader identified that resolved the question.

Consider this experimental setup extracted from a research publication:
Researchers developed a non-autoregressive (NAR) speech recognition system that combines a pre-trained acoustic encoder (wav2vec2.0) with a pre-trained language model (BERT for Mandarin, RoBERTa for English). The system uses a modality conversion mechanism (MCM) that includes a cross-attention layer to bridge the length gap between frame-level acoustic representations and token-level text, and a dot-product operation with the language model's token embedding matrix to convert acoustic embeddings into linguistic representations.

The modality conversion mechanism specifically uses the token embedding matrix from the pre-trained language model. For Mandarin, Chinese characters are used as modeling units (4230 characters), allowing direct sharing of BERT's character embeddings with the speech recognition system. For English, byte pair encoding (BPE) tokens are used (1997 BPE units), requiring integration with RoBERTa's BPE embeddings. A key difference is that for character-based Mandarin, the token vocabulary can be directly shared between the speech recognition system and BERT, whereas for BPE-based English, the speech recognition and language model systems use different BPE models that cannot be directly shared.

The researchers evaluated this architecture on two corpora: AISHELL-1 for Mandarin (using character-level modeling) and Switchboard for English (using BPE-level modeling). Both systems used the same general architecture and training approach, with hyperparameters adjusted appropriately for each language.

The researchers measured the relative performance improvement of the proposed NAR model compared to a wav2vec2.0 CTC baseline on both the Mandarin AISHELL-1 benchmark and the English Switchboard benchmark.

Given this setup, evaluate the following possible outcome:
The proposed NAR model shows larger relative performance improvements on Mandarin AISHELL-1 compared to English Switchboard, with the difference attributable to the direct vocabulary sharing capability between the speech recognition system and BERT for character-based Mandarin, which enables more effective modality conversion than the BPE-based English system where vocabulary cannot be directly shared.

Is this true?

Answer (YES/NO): YES